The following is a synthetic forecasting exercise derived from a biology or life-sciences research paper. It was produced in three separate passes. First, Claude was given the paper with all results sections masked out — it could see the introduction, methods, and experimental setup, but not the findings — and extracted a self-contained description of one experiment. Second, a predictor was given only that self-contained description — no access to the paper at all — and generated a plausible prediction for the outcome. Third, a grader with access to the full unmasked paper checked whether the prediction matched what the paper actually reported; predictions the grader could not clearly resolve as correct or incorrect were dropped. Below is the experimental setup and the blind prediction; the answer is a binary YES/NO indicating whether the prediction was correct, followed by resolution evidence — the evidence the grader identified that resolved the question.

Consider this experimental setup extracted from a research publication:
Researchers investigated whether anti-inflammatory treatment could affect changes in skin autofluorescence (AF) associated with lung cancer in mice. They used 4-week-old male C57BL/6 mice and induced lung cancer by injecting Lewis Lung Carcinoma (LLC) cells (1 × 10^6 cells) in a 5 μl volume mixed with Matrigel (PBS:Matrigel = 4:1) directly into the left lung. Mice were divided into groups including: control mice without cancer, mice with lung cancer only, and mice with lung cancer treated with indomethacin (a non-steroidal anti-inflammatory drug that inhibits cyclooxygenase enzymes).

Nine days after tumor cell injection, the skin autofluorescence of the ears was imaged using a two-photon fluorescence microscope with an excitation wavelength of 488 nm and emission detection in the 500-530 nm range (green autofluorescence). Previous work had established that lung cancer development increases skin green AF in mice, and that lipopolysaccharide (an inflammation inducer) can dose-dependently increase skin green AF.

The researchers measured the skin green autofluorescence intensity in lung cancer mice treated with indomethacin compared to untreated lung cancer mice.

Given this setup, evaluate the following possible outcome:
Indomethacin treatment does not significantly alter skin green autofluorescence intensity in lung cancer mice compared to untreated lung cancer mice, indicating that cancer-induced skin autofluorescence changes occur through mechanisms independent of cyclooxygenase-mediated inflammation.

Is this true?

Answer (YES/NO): NO